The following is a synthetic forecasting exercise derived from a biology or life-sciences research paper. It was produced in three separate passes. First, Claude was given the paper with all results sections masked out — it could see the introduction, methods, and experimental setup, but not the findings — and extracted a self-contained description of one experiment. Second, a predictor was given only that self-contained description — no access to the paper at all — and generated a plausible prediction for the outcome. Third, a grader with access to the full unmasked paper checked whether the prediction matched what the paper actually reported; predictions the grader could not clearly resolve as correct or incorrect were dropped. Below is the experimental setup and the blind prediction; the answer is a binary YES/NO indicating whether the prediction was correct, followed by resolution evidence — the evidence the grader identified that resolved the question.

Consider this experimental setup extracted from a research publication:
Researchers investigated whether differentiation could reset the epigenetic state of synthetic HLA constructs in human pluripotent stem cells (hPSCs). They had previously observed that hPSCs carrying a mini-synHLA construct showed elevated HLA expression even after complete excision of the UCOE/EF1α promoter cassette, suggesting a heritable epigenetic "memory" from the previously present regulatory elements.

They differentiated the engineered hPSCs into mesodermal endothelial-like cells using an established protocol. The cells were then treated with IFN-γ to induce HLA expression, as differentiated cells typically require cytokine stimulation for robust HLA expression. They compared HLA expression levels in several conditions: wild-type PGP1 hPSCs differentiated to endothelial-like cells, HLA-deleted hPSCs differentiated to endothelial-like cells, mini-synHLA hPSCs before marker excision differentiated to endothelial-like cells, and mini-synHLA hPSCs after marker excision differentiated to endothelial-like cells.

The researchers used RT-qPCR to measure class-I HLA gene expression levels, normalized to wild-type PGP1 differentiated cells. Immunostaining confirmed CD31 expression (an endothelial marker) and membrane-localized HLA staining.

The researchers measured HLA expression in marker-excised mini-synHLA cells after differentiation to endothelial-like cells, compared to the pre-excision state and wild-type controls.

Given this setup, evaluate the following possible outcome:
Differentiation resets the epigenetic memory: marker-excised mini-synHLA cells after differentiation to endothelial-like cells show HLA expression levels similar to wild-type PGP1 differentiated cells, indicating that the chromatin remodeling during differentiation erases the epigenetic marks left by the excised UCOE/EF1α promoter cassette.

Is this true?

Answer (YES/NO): YES